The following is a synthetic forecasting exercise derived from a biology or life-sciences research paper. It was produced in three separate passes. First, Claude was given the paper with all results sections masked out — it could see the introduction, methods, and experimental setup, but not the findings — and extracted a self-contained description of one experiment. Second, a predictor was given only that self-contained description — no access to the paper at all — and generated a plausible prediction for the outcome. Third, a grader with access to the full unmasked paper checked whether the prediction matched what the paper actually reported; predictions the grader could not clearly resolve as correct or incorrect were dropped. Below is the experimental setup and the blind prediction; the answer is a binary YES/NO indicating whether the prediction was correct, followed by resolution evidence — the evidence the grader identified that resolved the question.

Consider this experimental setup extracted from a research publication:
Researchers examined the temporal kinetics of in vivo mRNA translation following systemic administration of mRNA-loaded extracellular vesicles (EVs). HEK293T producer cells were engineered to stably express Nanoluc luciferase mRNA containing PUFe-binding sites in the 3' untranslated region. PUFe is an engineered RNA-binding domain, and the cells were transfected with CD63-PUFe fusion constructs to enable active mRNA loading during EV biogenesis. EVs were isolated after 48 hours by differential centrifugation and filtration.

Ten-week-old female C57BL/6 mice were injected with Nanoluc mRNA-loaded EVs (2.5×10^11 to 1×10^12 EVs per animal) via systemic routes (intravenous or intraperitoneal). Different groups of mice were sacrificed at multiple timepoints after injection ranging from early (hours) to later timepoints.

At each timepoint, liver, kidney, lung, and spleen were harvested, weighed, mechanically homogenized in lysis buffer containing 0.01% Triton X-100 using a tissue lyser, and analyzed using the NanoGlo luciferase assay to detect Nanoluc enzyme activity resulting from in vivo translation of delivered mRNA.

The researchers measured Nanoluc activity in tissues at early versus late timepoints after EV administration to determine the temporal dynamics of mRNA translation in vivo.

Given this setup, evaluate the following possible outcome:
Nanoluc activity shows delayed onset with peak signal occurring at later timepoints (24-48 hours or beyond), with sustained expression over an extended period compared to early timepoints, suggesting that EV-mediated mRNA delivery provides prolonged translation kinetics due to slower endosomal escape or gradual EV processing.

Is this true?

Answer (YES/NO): NO